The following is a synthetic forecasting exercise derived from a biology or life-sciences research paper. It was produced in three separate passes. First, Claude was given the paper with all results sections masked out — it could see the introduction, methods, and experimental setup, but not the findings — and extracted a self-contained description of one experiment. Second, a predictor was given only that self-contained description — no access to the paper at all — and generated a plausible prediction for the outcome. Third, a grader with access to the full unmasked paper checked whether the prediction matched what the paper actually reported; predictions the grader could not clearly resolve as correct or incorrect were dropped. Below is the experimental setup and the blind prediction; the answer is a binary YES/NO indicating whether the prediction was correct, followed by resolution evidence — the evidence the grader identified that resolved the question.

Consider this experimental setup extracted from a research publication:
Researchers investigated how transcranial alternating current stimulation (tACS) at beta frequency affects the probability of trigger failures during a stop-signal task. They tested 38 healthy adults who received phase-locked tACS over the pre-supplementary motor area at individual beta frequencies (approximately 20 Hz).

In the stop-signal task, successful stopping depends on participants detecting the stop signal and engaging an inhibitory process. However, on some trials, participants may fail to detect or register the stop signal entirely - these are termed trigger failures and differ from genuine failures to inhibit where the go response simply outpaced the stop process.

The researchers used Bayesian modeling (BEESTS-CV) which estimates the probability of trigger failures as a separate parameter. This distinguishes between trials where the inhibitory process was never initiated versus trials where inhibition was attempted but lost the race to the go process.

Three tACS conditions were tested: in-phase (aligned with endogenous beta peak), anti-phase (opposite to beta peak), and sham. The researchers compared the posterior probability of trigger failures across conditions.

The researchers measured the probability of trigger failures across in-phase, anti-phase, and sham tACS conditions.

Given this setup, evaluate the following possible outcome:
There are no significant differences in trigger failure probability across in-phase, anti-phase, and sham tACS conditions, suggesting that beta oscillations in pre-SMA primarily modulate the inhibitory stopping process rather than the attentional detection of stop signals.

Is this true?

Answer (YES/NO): YES